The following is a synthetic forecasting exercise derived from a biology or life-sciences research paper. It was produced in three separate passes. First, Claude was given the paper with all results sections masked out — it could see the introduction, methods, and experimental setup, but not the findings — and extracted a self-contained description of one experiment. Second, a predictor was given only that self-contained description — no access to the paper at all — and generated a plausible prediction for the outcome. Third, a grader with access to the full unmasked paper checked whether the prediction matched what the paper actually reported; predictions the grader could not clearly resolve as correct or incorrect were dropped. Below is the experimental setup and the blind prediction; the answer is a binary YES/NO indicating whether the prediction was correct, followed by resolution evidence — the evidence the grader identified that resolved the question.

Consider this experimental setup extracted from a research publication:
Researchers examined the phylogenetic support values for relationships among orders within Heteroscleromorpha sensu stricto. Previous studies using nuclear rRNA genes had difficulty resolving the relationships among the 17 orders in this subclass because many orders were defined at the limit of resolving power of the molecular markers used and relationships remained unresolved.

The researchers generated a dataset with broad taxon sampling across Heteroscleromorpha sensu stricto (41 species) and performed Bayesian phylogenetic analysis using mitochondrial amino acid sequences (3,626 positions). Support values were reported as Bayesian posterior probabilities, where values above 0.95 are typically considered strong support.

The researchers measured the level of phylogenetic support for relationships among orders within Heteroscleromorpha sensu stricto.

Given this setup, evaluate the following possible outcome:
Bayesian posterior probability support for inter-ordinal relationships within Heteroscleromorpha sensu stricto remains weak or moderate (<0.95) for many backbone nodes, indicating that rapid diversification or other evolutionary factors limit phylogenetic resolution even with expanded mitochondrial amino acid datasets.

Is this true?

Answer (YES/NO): YES